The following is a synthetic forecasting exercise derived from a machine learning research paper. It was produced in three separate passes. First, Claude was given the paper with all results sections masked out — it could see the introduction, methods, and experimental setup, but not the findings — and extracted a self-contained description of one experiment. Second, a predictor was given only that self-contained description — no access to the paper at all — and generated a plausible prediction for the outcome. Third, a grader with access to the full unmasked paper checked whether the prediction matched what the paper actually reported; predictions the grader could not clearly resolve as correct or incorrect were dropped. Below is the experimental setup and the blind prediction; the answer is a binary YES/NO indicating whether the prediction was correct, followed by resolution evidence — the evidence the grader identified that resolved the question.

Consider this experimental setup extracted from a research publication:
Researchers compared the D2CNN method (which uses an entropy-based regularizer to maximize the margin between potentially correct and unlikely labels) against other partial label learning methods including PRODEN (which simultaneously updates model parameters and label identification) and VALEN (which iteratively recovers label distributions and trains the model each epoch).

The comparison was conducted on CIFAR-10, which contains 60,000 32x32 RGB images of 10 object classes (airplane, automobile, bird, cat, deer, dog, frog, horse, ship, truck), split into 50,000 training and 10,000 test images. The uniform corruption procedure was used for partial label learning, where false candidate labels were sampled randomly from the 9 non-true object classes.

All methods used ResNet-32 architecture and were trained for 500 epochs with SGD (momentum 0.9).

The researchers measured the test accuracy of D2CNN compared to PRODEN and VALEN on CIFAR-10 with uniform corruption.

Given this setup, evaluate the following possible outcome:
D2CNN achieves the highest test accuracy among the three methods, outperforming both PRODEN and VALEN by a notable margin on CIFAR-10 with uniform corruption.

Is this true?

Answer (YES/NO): NO